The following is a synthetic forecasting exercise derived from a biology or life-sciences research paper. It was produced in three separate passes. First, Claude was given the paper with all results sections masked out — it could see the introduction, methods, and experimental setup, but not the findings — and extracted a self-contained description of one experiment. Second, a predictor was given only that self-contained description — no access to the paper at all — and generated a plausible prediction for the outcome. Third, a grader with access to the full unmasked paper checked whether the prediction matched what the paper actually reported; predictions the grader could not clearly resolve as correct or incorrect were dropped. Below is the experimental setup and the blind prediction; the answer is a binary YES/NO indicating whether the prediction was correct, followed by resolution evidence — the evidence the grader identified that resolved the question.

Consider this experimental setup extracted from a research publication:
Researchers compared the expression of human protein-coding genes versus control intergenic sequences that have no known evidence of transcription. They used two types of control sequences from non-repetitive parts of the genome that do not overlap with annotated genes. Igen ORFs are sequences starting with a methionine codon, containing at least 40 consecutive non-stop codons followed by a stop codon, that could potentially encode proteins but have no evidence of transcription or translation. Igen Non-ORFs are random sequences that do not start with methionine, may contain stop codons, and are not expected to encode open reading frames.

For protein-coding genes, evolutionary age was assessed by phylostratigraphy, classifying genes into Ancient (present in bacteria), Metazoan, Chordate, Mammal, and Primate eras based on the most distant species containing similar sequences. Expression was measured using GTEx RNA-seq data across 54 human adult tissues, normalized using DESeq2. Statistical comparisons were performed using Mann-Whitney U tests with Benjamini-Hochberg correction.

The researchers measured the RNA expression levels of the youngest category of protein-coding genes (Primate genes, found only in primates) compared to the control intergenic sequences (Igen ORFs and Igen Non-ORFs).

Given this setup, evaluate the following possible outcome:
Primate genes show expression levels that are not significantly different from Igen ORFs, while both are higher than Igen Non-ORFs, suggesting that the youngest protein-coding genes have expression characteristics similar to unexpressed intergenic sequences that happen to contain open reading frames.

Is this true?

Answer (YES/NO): NO